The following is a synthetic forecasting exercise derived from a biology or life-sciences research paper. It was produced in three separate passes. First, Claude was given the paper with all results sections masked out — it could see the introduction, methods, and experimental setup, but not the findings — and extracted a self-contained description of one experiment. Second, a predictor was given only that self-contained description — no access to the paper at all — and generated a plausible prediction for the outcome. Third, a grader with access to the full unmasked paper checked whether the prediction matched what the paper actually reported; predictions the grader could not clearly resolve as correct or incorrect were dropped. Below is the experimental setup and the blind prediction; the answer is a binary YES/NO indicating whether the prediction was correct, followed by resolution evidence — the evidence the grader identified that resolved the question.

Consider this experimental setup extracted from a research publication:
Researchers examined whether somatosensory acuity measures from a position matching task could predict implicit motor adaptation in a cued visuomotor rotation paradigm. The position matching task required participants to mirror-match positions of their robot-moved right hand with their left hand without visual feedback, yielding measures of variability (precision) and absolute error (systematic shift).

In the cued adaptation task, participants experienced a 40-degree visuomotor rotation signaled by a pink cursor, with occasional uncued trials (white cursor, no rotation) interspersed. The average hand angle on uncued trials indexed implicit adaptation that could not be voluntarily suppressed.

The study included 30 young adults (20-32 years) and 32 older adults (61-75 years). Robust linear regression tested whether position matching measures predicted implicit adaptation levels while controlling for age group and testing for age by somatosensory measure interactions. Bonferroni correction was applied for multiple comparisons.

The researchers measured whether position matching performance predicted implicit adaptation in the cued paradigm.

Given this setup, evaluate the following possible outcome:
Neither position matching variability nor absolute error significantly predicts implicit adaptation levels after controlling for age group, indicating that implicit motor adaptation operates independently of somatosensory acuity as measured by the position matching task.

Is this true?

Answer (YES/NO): YES